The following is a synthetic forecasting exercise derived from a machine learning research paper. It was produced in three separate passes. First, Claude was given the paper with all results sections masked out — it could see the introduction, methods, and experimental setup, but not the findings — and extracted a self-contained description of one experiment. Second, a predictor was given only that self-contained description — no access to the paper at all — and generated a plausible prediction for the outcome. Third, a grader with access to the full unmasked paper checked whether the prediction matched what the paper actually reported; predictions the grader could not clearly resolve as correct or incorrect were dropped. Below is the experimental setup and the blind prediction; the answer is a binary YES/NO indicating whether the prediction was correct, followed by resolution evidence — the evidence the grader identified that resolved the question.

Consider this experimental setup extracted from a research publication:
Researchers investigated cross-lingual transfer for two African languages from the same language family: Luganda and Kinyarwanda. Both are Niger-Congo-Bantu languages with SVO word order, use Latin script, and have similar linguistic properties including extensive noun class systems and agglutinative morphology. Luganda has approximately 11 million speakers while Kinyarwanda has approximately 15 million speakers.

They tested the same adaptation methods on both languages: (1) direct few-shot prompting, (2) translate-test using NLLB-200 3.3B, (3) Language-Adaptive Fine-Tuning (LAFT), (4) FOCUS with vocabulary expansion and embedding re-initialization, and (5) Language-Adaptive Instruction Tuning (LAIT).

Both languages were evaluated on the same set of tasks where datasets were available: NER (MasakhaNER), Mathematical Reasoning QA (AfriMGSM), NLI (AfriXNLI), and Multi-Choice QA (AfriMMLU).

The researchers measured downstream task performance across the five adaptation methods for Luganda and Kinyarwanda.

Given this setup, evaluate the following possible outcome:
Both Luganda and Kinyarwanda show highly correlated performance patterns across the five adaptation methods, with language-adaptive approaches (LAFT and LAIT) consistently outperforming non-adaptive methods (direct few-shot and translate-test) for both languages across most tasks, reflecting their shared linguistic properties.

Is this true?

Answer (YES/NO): NO